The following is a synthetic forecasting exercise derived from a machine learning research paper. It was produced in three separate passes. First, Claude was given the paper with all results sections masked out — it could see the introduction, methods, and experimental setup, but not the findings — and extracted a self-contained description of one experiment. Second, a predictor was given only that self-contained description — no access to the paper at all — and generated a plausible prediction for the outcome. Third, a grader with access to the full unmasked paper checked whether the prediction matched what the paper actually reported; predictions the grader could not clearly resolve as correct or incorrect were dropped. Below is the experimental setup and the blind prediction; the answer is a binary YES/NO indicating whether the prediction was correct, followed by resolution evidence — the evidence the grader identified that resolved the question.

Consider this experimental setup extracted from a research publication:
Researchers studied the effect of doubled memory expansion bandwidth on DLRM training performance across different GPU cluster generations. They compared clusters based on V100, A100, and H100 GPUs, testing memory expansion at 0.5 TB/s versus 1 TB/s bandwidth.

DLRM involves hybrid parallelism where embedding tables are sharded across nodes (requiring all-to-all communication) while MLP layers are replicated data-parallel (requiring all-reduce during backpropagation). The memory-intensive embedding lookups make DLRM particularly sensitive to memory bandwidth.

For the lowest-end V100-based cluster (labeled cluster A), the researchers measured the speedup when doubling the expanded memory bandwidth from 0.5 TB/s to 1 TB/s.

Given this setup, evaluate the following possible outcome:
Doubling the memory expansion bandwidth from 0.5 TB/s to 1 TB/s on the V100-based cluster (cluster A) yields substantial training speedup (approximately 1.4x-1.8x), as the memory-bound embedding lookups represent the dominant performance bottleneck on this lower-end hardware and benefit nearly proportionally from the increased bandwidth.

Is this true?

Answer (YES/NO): YES